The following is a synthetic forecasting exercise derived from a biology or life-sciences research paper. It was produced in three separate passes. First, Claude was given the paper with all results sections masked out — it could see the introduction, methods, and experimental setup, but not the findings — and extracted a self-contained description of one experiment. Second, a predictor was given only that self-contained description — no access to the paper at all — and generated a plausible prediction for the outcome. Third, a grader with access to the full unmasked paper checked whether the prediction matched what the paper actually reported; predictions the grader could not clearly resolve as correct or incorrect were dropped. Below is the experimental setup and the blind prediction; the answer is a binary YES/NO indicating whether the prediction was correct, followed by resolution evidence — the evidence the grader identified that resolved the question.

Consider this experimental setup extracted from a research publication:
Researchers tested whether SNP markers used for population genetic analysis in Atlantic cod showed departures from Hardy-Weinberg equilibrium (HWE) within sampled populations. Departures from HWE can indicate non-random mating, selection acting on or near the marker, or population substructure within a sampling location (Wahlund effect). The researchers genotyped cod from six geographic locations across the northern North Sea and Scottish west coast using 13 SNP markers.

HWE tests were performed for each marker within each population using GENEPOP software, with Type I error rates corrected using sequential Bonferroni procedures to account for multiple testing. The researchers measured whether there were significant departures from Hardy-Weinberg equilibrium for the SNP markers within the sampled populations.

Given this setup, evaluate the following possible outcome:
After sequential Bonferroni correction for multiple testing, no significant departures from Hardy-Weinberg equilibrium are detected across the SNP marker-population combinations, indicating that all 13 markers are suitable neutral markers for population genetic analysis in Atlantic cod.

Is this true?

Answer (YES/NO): NO